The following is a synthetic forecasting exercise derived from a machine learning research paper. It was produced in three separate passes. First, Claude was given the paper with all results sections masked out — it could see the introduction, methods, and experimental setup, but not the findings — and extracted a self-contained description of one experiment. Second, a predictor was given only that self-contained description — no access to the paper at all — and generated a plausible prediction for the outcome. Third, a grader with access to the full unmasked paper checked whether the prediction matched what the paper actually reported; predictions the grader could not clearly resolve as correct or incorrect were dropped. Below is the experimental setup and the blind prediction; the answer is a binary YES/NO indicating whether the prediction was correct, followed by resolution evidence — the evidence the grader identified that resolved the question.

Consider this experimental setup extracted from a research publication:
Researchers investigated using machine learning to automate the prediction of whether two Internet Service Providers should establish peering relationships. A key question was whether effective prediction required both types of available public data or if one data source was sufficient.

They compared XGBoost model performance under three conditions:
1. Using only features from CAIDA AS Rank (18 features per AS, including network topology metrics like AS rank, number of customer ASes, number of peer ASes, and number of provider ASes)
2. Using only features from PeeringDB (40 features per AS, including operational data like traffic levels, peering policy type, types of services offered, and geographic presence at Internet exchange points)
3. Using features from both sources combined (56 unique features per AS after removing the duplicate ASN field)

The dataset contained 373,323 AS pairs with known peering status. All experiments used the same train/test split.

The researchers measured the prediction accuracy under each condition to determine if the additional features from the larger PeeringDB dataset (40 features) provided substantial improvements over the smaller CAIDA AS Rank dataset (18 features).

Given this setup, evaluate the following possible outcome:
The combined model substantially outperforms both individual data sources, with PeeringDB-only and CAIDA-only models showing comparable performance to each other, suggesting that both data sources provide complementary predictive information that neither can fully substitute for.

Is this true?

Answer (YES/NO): NO